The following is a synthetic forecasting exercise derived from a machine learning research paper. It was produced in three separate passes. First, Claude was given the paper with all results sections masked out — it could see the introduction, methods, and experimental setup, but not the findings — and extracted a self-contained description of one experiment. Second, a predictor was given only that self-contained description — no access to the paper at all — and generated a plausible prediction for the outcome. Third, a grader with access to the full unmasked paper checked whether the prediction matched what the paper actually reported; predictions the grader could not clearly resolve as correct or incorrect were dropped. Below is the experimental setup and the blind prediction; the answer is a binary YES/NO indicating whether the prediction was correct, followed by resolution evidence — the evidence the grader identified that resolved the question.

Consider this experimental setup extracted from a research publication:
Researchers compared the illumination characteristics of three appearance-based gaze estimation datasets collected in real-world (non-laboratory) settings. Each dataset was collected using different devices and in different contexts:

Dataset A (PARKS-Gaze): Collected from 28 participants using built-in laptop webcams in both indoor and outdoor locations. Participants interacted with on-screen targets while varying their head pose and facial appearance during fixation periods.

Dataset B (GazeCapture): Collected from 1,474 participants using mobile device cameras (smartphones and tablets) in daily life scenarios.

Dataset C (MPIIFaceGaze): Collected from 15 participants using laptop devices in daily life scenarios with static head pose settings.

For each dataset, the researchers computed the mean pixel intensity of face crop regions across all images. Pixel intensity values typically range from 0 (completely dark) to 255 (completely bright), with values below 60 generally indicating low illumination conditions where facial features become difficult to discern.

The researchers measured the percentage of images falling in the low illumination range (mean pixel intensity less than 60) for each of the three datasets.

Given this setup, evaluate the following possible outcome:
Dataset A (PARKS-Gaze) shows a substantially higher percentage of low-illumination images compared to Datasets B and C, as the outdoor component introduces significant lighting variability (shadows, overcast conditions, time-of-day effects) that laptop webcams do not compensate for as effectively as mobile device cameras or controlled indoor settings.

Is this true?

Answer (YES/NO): NO